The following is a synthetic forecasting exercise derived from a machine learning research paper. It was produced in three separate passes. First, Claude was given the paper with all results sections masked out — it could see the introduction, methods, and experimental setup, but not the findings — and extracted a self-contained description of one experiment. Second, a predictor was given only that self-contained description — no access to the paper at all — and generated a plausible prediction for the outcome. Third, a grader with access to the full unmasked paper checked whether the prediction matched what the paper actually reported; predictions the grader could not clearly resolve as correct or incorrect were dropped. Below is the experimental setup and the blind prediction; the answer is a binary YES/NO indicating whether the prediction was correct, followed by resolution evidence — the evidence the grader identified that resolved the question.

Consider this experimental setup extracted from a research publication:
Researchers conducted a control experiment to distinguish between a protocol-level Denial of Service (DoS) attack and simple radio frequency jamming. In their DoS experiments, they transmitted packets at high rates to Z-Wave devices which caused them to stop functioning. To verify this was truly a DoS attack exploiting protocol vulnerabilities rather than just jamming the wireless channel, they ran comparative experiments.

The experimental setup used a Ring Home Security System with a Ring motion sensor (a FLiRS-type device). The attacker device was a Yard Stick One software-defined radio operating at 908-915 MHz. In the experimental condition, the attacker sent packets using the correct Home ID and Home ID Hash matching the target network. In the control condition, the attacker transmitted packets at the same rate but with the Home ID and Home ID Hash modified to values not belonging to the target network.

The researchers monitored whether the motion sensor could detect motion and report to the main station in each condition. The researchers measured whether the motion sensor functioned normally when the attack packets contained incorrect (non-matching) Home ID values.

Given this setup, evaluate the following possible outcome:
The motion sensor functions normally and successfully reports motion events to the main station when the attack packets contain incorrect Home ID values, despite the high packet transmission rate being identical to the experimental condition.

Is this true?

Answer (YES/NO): YES